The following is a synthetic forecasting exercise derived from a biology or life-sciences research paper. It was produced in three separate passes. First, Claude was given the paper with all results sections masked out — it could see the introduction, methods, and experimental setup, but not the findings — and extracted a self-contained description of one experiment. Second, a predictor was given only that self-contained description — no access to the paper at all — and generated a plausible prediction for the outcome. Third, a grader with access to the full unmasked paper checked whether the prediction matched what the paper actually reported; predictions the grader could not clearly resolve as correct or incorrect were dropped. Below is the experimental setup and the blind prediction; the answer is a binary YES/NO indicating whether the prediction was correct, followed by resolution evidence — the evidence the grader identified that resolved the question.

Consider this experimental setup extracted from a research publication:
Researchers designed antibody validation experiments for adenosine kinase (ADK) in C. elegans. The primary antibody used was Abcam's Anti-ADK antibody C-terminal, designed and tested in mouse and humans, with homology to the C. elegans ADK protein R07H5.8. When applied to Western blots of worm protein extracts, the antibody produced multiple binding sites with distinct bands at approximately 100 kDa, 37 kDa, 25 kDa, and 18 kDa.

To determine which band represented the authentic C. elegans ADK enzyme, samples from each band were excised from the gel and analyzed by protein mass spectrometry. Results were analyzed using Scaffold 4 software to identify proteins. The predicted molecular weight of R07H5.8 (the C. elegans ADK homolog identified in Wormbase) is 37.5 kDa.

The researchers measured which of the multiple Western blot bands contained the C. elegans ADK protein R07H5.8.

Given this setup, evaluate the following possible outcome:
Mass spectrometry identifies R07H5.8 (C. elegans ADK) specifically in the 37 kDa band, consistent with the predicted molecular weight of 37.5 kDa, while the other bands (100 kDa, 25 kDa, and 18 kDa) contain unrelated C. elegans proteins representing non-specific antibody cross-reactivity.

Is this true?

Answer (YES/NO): YES